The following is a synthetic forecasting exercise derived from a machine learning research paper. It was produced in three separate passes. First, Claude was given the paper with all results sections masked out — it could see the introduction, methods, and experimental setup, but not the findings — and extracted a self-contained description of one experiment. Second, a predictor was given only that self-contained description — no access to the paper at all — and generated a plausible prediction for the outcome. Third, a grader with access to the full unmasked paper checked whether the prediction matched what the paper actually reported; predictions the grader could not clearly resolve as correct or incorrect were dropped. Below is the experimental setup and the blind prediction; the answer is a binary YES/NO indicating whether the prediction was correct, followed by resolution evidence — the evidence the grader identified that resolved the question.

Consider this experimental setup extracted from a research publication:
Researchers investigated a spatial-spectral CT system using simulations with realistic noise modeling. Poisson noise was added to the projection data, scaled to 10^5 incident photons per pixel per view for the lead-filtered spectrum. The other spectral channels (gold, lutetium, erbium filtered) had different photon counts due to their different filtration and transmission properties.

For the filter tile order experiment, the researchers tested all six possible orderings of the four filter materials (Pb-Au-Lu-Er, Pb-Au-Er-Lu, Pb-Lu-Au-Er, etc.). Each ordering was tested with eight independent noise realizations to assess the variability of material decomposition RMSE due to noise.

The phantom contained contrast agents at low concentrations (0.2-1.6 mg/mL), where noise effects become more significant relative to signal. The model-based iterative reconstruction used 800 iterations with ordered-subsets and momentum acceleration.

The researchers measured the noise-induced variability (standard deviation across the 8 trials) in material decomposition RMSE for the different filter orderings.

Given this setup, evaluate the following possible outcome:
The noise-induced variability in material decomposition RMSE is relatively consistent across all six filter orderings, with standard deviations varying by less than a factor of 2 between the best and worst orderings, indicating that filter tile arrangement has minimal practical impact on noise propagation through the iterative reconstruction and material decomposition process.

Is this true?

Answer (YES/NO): YES